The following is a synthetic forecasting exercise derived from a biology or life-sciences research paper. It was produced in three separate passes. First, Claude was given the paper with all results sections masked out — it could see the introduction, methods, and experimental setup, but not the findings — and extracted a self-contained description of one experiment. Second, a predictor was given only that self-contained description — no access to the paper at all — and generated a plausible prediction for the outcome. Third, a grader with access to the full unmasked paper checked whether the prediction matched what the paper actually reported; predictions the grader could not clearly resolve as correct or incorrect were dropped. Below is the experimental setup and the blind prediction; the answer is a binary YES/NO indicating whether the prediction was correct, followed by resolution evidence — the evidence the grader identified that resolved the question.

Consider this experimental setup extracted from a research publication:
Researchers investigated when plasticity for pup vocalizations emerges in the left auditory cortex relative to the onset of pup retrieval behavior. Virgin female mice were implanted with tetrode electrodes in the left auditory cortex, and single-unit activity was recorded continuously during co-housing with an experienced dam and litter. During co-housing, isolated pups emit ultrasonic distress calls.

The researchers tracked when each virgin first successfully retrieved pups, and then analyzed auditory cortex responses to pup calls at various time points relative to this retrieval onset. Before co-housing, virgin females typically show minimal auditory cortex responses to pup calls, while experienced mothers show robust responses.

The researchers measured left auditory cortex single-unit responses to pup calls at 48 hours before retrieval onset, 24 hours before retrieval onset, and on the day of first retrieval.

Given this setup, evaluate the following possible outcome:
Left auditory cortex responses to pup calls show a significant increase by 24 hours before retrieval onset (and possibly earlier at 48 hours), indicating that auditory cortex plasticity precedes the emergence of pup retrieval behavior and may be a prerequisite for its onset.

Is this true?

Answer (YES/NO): YES